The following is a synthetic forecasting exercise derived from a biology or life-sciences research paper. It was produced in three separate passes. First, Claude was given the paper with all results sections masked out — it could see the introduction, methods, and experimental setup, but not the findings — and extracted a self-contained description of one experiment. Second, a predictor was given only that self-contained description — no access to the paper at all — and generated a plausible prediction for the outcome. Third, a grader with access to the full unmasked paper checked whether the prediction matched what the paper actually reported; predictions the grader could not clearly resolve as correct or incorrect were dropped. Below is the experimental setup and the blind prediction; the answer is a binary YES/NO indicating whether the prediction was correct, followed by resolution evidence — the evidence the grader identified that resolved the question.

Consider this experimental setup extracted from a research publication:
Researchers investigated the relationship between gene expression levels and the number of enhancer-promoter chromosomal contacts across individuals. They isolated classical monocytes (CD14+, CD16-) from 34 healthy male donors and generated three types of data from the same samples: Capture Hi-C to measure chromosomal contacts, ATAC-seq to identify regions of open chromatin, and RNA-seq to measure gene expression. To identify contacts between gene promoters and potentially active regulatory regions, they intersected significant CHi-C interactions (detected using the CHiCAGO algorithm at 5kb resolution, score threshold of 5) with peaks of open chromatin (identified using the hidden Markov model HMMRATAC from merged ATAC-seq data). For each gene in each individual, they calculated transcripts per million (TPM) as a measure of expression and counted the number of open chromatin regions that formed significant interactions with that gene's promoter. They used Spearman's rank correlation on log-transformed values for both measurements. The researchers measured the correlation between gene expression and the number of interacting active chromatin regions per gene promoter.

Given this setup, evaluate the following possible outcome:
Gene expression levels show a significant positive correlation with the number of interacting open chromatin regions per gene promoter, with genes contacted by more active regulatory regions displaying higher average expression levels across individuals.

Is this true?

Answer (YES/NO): YES